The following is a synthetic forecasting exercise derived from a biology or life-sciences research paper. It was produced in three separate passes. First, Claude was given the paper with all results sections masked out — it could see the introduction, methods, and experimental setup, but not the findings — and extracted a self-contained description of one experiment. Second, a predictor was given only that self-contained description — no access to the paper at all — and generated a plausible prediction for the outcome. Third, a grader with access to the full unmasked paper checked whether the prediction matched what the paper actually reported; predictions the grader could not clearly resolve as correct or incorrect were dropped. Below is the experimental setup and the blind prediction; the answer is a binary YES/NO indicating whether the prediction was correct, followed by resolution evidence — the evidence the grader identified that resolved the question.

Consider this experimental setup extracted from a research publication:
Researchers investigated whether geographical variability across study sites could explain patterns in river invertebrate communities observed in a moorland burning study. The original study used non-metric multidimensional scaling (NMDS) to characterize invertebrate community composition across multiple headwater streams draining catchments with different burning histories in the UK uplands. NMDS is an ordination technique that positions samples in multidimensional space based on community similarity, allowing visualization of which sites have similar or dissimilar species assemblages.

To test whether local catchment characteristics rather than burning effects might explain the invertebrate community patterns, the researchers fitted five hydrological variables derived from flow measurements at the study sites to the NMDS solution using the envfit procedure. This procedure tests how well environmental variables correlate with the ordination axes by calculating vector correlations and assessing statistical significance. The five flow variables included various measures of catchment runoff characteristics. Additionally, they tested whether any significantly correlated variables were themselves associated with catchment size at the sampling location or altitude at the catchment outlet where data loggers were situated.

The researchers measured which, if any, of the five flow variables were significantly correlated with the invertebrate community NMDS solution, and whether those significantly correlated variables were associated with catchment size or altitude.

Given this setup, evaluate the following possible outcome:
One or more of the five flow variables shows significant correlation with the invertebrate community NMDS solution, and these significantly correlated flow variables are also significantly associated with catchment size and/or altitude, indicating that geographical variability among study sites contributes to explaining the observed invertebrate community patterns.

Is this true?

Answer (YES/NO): NO